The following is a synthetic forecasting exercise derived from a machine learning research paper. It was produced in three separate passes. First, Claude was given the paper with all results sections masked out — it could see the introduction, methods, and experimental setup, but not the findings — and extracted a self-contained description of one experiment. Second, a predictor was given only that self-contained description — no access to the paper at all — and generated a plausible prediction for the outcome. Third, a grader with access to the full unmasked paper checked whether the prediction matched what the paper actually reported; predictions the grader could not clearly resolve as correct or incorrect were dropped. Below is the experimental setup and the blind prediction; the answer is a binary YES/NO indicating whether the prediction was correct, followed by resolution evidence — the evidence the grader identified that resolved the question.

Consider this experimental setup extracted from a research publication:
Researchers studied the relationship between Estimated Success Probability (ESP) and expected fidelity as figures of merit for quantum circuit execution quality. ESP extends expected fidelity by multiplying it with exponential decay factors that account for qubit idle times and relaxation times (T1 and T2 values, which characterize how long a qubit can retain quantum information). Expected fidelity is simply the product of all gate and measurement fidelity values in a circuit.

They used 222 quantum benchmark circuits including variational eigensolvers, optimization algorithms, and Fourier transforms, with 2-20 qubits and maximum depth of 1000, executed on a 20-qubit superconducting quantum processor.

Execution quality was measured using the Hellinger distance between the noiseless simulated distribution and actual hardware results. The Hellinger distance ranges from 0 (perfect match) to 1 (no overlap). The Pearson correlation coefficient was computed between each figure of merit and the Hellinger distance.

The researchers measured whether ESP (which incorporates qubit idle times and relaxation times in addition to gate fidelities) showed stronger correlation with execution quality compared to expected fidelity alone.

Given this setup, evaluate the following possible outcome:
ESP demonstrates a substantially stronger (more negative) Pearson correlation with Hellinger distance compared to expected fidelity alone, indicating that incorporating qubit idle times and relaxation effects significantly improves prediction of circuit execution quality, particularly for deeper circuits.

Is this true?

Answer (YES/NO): NO